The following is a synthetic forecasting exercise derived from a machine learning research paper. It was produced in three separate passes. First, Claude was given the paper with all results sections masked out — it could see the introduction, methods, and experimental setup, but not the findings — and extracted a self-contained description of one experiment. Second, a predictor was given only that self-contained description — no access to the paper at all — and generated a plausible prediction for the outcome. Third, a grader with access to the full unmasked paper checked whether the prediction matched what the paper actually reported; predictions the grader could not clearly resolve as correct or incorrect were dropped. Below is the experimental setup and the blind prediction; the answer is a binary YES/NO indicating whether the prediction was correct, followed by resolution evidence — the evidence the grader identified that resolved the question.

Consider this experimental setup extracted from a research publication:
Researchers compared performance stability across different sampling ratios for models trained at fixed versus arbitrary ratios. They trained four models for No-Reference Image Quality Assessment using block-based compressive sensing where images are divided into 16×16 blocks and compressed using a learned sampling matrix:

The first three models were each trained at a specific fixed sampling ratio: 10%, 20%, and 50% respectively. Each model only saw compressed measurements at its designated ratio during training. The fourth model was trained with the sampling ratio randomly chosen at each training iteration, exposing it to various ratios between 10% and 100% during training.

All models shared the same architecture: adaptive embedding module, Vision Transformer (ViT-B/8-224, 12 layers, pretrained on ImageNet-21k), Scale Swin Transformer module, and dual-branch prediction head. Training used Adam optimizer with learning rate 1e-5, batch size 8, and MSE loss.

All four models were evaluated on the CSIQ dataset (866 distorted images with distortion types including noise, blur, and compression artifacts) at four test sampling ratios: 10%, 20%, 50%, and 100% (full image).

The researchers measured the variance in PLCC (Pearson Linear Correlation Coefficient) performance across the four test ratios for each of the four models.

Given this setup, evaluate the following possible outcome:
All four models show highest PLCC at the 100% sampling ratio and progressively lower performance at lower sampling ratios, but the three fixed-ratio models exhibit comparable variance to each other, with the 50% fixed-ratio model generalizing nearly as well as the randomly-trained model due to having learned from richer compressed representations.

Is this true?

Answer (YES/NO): NO